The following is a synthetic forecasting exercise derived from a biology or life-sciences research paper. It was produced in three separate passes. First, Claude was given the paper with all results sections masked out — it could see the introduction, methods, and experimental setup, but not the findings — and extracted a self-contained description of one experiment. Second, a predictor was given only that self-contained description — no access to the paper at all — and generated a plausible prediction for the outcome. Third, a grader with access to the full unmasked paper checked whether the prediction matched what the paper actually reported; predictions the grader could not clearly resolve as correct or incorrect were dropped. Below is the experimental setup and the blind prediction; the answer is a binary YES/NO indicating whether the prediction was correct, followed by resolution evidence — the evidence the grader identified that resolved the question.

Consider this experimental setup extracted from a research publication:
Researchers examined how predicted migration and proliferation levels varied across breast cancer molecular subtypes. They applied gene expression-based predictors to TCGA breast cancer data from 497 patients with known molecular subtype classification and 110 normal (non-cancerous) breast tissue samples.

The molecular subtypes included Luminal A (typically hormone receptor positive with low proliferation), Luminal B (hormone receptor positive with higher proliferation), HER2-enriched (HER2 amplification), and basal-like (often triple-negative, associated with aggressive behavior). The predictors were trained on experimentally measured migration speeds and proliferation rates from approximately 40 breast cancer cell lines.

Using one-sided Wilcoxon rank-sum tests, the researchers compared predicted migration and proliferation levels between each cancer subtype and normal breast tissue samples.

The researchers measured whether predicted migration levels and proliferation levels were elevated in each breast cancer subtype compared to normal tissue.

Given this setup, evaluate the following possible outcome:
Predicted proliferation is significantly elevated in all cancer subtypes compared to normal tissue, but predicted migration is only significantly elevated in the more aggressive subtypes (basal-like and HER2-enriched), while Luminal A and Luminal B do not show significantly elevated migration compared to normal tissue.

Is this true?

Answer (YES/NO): NO